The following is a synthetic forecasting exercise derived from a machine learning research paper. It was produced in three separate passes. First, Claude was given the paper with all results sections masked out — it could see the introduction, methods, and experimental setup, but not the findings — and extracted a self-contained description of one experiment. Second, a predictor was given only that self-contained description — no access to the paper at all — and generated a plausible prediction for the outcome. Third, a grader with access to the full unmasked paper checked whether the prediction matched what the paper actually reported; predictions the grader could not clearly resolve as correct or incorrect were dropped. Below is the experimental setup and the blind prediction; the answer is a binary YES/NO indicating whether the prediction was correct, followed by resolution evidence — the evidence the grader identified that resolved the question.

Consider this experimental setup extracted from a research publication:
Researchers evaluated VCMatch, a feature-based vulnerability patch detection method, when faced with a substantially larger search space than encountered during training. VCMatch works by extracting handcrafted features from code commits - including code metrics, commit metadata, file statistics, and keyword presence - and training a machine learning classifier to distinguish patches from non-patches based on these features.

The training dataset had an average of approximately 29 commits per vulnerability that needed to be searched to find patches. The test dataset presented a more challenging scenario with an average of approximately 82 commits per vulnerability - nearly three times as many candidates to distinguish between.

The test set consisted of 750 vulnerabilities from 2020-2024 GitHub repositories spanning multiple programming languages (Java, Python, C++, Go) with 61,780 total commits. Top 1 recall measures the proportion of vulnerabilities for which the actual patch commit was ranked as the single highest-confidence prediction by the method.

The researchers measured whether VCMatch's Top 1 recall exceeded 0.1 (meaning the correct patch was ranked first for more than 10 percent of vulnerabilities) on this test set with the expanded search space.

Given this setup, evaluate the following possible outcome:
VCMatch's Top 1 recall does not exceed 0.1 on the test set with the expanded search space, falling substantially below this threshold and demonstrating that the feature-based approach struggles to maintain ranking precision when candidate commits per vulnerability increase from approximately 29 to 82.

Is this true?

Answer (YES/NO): YES